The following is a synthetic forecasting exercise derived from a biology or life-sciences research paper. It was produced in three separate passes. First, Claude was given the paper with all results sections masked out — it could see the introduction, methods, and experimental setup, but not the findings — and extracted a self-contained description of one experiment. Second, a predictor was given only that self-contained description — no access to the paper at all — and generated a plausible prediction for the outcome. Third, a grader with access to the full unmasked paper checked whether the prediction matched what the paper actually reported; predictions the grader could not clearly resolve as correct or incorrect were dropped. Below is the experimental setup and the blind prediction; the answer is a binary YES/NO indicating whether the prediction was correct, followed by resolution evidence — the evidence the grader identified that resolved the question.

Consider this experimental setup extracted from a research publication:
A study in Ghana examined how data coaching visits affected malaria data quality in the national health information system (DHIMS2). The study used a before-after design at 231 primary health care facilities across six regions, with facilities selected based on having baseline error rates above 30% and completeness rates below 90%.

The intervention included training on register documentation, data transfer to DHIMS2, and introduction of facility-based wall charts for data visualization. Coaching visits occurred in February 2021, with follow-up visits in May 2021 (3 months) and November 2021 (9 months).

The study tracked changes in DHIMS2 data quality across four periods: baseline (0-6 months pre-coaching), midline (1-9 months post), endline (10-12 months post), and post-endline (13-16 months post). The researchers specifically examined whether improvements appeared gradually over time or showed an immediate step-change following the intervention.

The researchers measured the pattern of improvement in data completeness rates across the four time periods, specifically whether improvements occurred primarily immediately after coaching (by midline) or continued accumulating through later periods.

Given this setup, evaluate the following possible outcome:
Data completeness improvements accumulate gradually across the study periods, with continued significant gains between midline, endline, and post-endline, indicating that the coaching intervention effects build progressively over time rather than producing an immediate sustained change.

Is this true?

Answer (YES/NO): NO